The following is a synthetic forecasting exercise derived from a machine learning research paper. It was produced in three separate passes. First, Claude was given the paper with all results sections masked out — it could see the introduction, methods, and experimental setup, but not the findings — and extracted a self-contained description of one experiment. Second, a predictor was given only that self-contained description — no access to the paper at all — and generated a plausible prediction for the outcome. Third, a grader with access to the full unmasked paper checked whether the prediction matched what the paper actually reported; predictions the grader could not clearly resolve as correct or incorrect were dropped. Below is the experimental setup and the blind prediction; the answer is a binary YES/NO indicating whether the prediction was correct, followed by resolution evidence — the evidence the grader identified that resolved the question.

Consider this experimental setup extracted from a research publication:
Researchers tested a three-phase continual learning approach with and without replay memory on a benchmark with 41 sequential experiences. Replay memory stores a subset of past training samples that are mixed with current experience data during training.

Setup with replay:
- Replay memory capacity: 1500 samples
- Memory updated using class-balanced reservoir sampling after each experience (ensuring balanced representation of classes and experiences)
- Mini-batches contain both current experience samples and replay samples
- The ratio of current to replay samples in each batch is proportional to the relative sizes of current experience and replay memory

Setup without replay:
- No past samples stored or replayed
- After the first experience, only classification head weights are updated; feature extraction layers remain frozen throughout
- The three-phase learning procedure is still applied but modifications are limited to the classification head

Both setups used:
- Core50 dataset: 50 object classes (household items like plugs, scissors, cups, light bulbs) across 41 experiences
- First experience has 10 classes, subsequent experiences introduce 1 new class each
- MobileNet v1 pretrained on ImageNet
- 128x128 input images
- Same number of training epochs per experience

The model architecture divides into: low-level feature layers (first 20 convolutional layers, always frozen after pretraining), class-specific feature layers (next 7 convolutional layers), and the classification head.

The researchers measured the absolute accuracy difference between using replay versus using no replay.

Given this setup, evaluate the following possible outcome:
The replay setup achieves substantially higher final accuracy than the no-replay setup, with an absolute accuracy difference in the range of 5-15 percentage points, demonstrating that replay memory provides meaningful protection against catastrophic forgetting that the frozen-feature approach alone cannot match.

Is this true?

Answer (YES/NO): YES